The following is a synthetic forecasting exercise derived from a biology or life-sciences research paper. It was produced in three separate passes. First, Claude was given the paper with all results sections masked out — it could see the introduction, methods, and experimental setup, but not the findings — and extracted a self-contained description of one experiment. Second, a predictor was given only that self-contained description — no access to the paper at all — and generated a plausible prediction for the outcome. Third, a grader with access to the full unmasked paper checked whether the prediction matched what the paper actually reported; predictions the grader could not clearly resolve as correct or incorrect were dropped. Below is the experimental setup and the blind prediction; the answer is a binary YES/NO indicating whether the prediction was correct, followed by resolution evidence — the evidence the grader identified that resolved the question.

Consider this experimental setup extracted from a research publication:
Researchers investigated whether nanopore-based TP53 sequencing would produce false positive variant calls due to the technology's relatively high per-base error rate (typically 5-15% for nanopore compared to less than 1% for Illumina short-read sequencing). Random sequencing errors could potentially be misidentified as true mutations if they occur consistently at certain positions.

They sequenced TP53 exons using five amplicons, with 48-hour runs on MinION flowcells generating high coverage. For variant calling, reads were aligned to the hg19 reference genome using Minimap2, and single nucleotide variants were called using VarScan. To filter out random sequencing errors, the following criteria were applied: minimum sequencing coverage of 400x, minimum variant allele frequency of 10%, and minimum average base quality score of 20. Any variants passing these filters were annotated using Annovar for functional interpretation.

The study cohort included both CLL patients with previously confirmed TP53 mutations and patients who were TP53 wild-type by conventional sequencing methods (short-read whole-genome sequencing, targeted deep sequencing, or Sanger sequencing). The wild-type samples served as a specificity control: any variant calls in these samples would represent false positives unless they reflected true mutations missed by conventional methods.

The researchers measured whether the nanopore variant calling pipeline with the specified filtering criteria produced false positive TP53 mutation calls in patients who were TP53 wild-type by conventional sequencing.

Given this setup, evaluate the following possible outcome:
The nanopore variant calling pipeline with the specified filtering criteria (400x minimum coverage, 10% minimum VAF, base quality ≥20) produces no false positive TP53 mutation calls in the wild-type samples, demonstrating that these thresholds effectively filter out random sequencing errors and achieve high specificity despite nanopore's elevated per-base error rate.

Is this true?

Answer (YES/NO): YES